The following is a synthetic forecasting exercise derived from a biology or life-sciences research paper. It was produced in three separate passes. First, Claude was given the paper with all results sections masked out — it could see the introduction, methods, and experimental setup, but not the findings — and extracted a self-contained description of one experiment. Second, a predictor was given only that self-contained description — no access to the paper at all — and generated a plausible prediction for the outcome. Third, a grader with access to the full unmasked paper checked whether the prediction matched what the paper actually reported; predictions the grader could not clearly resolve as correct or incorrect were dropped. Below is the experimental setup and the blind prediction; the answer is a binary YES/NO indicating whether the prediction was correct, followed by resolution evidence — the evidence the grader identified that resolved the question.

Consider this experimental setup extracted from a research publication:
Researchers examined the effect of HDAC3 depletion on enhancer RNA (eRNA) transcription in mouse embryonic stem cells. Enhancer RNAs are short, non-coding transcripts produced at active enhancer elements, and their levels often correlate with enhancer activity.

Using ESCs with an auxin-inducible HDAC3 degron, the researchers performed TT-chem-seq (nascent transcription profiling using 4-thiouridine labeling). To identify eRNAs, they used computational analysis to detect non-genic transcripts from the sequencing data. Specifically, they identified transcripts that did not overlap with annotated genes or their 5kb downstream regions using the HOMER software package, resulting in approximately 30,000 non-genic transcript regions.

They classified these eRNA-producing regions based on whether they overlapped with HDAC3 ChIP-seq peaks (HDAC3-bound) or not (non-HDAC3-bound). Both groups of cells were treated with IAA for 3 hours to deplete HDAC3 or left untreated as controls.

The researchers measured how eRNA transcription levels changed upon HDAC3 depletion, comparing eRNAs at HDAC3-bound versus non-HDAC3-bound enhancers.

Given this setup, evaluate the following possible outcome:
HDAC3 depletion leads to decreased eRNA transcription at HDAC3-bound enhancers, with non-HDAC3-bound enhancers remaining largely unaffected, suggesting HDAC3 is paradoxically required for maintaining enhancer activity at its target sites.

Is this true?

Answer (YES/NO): NO